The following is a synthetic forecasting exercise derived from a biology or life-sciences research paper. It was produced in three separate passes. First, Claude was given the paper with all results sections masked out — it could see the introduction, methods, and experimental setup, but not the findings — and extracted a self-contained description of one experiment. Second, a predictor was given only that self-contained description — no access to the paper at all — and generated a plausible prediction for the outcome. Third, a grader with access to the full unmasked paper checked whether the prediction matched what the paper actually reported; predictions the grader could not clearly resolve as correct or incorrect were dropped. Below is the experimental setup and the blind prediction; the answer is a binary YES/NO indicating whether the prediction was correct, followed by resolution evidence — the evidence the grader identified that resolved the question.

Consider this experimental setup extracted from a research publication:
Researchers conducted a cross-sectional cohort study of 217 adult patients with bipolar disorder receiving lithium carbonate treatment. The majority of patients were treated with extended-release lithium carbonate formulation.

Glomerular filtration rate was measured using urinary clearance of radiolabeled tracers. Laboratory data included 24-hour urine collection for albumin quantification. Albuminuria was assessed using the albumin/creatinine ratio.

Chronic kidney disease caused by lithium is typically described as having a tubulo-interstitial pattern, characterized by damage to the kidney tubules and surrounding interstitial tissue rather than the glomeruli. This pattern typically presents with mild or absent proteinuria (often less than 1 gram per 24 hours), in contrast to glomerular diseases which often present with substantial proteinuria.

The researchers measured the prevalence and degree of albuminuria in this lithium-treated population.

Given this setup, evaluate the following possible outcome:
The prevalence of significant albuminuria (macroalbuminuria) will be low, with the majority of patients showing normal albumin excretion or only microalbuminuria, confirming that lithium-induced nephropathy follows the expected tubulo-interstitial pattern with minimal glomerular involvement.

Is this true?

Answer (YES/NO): YES